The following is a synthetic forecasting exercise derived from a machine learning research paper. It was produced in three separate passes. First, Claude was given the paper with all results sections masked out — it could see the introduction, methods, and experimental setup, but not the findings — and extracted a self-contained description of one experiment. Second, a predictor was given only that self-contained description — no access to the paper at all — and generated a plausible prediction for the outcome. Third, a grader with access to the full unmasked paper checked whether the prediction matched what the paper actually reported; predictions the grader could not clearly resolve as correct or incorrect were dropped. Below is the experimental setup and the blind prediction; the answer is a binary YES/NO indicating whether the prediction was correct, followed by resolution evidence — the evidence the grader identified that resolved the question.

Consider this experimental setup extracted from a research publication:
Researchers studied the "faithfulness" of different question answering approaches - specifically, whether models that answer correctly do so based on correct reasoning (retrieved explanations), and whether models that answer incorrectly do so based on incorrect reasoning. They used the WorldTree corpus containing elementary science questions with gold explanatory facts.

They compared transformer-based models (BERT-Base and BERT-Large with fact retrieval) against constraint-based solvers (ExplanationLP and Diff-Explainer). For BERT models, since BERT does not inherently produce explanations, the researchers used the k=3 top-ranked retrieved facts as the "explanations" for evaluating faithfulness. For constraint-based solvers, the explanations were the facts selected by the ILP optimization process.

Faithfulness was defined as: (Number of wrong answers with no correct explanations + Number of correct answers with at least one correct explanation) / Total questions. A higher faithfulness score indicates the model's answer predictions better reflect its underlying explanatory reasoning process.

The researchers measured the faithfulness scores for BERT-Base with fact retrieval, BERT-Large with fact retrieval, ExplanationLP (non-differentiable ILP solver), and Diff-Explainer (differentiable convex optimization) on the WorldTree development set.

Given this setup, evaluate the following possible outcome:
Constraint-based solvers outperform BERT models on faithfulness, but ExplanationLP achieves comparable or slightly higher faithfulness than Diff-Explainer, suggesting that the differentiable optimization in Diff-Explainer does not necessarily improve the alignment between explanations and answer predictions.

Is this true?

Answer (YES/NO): NO